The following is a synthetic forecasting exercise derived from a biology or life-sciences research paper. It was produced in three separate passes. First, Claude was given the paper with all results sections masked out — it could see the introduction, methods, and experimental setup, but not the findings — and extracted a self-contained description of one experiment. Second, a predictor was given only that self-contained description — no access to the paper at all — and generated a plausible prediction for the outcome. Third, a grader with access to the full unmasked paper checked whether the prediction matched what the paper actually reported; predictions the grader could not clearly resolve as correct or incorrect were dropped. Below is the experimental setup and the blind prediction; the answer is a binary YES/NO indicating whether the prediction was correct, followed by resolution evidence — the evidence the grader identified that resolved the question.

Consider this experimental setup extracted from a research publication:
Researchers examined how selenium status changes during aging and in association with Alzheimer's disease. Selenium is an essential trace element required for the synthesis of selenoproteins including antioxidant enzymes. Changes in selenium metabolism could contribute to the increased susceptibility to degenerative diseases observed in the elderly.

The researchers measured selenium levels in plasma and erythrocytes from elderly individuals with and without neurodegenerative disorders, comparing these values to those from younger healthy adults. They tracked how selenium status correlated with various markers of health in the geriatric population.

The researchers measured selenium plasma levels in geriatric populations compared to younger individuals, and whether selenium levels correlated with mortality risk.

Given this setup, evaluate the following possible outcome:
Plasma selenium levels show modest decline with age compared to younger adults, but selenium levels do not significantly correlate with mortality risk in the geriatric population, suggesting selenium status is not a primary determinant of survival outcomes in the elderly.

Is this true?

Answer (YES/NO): NO